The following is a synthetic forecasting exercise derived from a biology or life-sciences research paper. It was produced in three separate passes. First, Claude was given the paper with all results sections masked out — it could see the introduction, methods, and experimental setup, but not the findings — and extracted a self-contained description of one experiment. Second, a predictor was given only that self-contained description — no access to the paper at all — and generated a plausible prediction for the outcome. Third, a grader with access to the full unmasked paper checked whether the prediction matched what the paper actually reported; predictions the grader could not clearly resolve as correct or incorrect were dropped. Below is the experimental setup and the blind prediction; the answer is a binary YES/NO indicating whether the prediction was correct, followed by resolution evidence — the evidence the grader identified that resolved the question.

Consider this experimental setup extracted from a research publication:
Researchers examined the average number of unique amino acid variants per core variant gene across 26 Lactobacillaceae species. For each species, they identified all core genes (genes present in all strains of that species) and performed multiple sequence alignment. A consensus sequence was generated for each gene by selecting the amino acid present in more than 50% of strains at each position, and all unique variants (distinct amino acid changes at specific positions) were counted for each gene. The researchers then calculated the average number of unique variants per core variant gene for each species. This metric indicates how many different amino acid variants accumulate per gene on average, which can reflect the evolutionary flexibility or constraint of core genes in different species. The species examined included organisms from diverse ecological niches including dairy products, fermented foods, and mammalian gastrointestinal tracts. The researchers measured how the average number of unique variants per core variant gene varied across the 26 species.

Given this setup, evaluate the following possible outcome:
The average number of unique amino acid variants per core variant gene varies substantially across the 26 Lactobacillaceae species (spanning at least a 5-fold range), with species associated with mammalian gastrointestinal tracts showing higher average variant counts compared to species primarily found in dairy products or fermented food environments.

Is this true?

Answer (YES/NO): NO